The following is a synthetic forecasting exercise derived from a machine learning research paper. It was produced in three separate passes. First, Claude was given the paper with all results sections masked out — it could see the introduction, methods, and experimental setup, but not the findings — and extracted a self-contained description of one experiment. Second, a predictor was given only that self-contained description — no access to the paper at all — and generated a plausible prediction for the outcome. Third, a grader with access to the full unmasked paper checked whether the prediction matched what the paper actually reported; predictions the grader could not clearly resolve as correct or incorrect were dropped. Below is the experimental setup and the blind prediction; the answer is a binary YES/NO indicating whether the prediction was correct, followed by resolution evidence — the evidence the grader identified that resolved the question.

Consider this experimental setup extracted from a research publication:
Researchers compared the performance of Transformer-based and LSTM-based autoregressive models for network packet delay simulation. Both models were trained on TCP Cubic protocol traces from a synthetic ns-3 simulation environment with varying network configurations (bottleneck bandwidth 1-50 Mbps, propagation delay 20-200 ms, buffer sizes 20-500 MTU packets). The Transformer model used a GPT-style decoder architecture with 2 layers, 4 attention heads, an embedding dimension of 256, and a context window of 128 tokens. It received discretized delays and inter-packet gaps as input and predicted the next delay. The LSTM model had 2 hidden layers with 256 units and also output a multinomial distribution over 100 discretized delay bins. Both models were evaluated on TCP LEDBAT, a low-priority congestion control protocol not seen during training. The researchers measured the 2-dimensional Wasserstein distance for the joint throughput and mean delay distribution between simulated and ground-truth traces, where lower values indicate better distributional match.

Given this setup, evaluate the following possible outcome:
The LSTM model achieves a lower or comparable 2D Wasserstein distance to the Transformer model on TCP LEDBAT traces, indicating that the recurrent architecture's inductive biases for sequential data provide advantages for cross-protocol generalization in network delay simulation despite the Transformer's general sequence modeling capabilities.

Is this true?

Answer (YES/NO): NO